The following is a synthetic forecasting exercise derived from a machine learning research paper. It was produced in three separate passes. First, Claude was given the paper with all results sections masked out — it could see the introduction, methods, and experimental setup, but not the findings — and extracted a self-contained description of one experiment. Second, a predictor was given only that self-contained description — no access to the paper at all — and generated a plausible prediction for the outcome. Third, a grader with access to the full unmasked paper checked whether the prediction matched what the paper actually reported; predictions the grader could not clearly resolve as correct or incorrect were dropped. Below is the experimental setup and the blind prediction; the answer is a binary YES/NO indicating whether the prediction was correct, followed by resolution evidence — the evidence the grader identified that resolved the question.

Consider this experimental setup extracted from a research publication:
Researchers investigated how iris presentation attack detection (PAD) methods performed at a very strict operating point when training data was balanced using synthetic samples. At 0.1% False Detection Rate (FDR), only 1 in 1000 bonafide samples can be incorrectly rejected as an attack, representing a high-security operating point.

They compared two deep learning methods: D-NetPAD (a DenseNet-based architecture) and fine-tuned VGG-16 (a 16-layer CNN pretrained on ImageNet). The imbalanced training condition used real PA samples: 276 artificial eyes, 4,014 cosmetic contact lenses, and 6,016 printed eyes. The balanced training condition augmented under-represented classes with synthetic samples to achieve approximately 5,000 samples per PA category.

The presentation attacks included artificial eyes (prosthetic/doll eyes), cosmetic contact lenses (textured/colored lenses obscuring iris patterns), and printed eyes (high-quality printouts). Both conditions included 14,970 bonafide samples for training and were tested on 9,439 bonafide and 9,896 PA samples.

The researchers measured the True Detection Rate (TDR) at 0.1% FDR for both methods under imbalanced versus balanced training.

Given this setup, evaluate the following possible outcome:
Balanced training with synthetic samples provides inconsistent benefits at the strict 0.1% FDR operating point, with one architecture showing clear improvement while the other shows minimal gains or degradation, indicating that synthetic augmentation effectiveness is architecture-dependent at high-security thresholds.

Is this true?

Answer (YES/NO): YES